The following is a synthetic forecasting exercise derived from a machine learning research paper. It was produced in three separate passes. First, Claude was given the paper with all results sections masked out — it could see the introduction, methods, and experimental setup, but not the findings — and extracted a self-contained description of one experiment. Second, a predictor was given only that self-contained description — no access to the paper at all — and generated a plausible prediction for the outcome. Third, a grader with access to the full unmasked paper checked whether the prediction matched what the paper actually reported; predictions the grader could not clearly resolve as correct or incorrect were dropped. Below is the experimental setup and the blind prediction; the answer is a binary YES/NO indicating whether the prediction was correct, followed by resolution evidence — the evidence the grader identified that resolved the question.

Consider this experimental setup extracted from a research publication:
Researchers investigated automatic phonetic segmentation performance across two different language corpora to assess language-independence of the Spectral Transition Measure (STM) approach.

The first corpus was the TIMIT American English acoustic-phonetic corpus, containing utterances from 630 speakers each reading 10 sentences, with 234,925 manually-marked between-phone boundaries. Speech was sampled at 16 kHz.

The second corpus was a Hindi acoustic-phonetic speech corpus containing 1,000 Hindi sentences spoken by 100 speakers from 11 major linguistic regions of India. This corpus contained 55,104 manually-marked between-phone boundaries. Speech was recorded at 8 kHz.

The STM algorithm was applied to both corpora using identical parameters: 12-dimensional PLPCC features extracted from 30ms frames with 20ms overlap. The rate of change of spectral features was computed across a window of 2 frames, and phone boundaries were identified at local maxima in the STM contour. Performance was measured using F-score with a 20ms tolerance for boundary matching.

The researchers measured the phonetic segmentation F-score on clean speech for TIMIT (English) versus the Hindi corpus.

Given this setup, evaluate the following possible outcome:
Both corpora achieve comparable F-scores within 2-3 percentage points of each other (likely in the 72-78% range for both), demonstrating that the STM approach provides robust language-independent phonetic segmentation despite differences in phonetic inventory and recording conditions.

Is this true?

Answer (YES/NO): NO